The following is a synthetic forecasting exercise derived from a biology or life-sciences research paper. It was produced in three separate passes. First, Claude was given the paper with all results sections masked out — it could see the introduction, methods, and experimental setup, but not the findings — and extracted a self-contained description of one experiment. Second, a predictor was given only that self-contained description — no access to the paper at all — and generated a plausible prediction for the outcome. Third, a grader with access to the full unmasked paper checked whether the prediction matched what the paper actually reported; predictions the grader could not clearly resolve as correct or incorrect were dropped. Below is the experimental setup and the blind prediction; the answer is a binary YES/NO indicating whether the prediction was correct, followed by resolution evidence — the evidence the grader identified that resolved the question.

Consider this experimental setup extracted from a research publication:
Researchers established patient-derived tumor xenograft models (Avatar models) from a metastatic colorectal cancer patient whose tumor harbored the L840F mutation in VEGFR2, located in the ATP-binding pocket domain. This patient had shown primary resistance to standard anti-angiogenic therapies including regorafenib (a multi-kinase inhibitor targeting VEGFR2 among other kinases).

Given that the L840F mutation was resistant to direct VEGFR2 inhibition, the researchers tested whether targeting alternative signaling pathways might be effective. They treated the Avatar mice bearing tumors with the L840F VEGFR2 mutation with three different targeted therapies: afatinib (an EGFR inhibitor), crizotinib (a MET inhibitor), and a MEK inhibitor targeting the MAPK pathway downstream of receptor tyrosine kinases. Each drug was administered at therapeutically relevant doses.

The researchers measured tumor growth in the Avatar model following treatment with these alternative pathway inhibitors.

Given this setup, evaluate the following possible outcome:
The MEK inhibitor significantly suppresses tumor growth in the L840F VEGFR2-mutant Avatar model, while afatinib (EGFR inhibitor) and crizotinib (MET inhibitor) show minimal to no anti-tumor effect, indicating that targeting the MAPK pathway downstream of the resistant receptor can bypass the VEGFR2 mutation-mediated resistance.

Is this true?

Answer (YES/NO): NO